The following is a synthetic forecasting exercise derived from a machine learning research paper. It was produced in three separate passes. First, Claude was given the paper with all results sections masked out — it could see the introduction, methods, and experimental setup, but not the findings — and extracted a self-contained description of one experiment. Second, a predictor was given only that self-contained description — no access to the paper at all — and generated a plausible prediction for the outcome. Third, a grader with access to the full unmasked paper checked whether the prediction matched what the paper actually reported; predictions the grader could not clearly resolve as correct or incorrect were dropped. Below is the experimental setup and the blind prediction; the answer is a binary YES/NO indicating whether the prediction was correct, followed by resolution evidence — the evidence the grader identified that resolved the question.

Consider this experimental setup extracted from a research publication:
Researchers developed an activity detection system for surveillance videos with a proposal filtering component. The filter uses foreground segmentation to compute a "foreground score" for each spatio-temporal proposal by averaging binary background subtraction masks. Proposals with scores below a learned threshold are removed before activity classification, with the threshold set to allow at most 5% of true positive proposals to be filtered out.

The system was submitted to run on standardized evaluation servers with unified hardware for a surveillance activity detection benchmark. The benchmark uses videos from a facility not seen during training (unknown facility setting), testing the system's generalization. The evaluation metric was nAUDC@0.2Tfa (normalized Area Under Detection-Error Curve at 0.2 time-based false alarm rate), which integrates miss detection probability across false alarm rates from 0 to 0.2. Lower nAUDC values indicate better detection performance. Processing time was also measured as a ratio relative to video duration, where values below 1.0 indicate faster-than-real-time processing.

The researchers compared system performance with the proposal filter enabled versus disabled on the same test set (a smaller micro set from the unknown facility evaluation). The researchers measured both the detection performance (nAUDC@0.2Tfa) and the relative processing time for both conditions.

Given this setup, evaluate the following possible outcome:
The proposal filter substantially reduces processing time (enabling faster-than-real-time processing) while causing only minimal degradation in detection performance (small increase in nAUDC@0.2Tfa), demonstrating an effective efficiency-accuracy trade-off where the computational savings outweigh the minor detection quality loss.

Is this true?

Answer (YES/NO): NO